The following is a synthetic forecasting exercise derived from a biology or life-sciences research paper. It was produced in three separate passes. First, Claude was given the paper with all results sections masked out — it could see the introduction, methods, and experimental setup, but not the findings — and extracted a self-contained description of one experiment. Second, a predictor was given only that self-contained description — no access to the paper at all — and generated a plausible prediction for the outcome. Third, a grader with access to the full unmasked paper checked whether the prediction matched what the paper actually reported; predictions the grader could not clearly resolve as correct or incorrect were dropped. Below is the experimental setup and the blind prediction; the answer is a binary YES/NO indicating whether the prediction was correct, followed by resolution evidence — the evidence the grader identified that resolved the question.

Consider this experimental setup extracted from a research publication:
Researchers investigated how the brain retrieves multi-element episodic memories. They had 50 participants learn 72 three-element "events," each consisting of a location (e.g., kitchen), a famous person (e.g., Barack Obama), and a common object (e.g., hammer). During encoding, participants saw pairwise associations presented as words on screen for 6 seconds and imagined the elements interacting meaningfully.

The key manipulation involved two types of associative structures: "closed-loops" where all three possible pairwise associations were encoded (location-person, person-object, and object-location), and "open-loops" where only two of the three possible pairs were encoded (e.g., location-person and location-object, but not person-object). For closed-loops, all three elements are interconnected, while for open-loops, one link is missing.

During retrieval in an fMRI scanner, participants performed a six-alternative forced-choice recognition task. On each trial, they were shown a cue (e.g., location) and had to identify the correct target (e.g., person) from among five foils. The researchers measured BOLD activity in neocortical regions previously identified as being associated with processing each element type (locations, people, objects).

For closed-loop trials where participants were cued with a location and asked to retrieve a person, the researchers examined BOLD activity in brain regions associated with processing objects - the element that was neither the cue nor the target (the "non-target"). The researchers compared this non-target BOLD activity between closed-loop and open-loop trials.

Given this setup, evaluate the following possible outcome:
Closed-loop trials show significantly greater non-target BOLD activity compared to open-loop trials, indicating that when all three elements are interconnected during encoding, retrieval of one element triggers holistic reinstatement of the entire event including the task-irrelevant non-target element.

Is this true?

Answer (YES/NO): YES